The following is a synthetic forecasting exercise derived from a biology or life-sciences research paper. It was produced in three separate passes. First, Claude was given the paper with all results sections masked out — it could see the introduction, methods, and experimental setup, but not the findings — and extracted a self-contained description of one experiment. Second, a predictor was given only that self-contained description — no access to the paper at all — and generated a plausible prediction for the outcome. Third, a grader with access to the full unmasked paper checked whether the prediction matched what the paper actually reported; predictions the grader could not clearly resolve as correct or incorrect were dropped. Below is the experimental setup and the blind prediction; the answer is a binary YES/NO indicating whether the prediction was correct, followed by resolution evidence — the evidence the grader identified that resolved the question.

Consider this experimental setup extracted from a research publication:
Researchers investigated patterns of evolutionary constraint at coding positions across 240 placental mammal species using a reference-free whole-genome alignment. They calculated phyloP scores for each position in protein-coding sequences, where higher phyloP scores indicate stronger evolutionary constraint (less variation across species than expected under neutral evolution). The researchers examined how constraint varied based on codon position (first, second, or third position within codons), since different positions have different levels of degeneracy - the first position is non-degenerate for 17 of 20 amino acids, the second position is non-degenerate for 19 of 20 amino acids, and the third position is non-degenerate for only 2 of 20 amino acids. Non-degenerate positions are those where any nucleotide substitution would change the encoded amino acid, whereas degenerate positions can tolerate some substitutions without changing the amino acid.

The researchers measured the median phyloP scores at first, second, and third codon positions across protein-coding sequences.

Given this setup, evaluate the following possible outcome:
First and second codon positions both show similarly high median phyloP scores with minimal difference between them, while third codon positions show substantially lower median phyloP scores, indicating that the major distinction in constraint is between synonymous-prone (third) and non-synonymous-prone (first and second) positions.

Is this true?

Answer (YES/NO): NO